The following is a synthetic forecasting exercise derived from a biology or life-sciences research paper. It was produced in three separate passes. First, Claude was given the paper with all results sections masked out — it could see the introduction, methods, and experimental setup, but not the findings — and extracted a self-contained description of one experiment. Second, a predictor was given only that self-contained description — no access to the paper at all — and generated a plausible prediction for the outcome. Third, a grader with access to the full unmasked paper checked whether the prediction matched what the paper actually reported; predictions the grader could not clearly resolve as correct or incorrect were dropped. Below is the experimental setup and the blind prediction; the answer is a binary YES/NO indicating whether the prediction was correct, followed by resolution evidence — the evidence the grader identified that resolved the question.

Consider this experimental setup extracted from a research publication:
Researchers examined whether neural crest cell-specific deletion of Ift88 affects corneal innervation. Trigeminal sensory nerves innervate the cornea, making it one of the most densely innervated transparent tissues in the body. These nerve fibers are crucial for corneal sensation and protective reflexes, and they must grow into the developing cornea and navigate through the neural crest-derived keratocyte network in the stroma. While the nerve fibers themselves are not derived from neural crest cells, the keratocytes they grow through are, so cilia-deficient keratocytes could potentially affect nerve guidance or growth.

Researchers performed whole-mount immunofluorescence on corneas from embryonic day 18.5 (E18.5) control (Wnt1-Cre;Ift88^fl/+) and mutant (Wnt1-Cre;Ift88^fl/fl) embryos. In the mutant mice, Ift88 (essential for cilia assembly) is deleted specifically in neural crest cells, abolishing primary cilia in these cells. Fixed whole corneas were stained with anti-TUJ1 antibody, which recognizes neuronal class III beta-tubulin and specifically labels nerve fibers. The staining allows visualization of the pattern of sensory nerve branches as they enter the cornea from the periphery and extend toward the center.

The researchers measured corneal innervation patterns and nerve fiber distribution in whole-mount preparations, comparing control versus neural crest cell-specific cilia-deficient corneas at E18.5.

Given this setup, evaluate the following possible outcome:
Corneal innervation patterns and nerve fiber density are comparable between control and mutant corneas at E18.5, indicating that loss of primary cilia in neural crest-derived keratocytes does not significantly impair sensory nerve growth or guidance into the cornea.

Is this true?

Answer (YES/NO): NO